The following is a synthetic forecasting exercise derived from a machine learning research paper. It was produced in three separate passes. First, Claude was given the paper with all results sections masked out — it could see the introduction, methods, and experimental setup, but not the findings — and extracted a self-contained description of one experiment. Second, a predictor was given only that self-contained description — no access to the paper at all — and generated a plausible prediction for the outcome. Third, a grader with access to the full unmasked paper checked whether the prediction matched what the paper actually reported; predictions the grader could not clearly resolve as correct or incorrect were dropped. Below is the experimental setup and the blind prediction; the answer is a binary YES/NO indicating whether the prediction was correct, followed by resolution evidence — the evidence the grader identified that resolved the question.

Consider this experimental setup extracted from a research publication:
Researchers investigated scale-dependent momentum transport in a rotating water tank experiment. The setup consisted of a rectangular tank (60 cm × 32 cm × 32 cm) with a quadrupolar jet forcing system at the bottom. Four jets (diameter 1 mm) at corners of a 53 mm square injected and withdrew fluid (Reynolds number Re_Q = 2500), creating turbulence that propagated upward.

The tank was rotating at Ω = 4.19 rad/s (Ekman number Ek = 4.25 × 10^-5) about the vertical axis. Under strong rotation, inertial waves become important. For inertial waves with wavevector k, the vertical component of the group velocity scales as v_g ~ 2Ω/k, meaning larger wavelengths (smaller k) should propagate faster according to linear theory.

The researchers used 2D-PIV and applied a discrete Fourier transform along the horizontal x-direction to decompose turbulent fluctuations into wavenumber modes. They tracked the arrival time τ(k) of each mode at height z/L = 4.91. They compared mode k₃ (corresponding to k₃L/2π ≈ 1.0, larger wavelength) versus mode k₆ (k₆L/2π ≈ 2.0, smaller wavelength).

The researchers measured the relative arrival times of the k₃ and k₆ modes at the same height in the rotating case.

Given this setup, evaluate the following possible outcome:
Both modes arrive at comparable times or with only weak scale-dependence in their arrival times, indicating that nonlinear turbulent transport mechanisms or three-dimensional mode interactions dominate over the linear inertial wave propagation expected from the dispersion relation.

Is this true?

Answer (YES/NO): NO